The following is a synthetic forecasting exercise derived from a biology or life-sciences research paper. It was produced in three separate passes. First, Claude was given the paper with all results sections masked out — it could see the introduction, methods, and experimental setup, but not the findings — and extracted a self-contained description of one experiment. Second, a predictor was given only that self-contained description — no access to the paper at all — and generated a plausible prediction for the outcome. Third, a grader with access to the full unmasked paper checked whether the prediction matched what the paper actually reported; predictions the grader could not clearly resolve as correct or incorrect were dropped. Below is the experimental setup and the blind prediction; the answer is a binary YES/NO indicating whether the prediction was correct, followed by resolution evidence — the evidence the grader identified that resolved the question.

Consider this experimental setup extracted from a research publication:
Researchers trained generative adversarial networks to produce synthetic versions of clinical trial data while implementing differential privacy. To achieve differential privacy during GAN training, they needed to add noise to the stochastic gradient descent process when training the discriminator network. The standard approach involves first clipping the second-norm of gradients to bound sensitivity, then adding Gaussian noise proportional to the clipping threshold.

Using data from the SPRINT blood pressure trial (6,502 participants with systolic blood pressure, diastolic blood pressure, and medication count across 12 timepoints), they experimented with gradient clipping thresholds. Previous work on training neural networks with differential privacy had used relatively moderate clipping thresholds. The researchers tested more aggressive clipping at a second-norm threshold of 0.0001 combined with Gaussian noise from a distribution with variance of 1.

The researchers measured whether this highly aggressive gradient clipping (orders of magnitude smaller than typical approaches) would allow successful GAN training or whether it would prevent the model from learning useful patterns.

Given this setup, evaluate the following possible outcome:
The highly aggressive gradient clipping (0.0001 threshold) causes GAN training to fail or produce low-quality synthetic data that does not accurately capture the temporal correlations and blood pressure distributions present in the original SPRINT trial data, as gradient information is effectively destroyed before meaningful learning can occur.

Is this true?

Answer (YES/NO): NO